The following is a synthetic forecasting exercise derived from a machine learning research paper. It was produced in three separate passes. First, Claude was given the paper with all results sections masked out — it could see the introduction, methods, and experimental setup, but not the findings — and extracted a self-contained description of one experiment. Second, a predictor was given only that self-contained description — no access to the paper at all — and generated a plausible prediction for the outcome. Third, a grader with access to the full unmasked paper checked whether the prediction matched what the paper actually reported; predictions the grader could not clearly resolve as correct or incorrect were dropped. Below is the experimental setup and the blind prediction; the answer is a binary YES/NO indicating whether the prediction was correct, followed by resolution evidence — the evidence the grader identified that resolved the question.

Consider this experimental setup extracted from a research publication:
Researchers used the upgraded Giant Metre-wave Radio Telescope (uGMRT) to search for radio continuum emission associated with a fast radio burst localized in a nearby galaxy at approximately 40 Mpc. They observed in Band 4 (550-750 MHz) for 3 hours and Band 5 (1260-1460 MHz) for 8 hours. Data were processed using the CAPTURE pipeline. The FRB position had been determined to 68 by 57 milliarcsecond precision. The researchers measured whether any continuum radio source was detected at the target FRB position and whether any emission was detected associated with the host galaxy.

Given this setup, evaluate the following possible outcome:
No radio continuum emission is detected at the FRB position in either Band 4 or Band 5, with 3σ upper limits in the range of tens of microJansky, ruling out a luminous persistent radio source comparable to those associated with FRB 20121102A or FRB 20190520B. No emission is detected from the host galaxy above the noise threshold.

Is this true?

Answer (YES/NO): NO